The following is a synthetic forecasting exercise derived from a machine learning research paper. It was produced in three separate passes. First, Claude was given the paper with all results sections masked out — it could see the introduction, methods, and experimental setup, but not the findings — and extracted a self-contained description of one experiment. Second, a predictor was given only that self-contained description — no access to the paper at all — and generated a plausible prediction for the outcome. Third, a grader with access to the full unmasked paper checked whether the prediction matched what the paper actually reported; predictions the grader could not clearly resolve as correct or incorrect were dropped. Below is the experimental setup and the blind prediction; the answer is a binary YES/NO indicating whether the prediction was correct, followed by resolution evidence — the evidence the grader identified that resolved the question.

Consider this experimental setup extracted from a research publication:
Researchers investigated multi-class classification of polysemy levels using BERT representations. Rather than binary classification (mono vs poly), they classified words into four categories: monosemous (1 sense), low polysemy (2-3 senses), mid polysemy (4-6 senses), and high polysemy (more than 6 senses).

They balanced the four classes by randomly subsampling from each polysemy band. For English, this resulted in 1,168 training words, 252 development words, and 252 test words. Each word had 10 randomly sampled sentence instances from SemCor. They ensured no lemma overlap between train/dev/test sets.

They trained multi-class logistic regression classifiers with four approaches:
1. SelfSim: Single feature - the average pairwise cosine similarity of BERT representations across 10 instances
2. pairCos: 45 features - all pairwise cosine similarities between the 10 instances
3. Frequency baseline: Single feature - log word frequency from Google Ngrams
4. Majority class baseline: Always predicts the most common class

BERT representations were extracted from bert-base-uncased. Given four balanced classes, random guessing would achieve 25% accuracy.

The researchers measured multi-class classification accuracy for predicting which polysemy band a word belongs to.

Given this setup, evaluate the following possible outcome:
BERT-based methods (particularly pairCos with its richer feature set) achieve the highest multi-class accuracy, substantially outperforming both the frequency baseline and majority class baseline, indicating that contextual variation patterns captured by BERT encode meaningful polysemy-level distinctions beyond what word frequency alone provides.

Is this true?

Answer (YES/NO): NO